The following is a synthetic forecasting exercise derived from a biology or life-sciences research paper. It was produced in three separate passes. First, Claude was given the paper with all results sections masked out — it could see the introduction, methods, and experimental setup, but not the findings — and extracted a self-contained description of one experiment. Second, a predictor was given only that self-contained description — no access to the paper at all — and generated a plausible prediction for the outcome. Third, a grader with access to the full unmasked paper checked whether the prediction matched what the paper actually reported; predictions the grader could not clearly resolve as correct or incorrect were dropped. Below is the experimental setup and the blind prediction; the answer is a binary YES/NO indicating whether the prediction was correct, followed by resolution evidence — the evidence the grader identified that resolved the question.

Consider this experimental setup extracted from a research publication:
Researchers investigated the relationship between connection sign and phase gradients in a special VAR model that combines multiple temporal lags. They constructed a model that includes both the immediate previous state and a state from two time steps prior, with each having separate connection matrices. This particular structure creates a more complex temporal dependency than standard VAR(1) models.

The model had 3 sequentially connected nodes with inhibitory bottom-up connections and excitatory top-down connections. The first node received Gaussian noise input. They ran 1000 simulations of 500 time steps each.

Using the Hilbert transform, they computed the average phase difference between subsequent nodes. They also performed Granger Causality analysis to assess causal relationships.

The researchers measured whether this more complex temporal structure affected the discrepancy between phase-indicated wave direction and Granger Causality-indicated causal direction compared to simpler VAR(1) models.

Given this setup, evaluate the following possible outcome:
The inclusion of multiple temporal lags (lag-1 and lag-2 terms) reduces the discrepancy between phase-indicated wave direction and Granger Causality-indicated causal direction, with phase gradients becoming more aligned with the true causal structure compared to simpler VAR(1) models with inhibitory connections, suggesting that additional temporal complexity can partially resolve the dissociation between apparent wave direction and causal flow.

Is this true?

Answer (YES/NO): NO